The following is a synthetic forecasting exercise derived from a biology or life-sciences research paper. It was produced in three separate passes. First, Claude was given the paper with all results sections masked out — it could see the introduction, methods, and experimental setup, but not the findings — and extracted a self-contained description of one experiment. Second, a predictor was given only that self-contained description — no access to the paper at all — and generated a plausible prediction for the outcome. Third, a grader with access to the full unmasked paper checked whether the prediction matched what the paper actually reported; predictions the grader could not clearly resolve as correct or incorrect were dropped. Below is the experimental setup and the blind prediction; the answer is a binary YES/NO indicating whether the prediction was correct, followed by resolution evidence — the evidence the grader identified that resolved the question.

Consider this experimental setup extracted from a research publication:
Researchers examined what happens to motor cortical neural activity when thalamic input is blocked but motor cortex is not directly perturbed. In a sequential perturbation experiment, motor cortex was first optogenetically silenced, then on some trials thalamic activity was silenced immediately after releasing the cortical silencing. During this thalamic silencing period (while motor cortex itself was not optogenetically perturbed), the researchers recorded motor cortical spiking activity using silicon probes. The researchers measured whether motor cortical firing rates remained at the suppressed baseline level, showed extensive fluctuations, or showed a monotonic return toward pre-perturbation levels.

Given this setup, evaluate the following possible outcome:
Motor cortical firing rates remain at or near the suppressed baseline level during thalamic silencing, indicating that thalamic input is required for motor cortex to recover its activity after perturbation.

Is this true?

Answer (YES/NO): NO